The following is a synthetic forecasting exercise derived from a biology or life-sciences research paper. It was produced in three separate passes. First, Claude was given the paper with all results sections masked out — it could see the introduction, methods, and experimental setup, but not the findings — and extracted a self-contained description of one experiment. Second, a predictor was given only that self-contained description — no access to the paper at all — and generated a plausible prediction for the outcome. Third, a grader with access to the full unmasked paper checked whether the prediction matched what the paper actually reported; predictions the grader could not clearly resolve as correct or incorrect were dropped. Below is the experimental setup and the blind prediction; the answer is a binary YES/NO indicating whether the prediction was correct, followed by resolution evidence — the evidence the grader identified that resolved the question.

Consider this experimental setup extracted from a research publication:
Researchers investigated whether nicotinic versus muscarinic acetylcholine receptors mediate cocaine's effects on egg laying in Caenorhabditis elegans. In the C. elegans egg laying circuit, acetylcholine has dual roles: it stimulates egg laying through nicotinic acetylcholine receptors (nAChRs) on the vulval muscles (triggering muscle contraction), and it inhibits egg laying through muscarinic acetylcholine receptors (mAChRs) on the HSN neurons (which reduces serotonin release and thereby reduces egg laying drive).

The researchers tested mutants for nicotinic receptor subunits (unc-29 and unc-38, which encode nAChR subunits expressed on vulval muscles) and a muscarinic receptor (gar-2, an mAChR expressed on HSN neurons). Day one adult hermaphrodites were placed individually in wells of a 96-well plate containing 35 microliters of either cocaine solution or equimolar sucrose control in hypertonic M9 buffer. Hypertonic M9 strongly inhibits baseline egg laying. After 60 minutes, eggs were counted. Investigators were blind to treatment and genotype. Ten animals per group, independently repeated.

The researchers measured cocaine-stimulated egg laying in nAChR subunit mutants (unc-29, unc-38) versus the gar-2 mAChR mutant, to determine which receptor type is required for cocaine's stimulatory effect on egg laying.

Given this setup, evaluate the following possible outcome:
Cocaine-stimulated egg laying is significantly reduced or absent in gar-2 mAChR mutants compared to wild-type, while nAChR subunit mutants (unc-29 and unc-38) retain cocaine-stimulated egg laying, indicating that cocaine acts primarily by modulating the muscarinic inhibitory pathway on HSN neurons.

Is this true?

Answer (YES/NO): NO